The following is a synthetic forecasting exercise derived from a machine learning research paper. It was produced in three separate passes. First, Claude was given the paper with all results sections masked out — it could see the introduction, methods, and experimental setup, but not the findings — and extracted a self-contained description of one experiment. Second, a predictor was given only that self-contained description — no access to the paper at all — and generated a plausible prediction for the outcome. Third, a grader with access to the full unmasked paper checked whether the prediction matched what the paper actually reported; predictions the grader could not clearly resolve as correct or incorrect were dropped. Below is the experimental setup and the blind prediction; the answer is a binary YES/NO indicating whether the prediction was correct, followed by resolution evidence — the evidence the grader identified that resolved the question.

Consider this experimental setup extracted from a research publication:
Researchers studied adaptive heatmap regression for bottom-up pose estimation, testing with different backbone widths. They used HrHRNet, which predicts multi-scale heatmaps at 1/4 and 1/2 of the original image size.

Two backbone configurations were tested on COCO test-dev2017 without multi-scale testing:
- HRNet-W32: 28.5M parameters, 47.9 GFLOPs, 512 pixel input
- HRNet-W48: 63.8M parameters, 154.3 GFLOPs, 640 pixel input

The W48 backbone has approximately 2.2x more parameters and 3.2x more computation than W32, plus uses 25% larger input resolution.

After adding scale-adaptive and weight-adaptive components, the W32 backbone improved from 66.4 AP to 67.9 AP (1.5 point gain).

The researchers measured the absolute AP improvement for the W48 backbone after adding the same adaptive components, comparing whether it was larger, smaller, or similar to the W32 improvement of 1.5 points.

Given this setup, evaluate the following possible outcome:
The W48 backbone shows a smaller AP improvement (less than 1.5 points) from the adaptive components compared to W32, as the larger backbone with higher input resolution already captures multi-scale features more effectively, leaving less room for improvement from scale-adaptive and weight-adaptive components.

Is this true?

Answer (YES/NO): NO